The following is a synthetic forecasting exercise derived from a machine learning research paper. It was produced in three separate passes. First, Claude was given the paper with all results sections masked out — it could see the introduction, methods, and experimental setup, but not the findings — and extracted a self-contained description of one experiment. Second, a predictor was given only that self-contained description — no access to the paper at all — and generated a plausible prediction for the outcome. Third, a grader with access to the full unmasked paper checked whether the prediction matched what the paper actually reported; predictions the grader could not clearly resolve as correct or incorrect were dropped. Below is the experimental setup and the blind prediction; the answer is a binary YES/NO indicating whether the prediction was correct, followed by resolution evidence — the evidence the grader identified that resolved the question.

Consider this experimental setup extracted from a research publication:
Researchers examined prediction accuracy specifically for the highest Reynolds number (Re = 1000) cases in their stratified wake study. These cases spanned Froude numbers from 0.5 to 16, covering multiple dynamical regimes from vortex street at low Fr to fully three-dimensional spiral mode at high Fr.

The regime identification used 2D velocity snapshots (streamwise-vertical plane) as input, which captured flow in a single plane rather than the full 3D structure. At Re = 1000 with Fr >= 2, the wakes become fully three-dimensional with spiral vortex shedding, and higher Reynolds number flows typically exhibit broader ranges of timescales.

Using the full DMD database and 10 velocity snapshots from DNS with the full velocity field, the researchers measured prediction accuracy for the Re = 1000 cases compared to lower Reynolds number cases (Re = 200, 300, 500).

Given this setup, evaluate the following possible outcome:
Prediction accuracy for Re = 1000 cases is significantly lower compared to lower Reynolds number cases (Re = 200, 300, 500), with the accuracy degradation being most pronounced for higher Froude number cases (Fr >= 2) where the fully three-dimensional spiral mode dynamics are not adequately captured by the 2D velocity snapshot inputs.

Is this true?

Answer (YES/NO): YES